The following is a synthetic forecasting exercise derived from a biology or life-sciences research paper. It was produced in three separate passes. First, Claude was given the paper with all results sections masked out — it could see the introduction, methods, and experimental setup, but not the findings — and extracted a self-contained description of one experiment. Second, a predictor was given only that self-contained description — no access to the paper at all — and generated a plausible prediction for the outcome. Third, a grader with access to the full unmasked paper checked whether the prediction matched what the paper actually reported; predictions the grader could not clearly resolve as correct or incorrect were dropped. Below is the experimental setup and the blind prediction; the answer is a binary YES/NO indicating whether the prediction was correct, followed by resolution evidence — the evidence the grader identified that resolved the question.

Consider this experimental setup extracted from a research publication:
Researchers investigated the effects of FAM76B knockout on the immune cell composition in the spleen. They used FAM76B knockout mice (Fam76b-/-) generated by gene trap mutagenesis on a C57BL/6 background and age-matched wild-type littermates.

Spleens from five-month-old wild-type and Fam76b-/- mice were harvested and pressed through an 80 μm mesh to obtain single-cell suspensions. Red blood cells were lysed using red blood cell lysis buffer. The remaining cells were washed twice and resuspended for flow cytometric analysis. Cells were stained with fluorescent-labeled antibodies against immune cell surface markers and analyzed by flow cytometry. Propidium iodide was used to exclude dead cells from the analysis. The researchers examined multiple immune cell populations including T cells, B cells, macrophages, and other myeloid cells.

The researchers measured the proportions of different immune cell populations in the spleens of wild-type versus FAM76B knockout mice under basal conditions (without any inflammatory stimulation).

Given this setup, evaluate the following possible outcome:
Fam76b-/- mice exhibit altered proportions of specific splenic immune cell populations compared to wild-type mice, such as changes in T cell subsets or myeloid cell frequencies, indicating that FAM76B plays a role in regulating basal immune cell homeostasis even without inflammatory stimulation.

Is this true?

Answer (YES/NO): YES